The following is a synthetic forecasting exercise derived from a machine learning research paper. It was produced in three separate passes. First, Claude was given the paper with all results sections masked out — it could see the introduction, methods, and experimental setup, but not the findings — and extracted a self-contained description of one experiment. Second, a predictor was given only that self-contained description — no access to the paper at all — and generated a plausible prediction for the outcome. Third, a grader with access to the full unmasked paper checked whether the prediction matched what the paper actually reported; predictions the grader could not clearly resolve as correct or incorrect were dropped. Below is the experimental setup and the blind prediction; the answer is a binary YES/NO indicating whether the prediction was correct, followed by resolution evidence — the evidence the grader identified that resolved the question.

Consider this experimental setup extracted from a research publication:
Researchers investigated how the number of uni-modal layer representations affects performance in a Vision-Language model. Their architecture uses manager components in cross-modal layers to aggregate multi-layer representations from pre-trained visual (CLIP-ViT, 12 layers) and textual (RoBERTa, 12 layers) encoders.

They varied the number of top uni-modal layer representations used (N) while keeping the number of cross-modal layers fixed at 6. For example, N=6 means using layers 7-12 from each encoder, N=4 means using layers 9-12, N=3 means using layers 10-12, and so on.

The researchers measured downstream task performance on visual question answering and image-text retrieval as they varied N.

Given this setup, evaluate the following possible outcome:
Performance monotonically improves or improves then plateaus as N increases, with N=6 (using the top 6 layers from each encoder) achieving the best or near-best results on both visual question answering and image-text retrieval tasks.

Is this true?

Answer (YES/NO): NO